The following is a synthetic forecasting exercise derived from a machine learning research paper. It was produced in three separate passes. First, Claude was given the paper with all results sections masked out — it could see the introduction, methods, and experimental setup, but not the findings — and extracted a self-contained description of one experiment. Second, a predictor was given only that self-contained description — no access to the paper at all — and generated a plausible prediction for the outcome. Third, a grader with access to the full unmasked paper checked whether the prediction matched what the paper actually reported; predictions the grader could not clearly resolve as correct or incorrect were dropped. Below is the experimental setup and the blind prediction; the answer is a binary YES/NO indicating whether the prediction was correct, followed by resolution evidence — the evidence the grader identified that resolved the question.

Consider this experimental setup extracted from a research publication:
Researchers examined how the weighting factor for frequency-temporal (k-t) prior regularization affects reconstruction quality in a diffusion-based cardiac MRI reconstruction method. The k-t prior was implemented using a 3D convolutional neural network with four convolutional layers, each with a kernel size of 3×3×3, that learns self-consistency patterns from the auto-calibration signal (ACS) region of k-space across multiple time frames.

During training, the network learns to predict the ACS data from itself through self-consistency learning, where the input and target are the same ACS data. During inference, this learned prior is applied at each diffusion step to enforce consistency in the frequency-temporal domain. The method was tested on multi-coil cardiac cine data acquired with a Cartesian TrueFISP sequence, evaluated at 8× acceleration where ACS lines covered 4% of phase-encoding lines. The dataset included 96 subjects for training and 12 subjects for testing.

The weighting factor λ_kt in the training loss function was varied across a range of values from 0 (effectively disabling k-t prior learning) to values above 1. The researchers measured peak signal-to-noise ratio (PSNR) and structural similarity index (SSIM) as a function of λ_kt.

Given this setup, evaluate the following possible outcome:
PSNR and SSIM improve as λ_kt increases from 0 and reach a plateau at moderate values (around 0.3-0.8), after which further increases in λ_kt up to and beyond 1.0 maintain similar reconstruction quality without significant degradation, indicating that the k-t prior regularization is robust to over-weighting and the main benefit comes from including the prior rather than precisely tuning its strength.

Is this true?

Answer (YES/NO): NO